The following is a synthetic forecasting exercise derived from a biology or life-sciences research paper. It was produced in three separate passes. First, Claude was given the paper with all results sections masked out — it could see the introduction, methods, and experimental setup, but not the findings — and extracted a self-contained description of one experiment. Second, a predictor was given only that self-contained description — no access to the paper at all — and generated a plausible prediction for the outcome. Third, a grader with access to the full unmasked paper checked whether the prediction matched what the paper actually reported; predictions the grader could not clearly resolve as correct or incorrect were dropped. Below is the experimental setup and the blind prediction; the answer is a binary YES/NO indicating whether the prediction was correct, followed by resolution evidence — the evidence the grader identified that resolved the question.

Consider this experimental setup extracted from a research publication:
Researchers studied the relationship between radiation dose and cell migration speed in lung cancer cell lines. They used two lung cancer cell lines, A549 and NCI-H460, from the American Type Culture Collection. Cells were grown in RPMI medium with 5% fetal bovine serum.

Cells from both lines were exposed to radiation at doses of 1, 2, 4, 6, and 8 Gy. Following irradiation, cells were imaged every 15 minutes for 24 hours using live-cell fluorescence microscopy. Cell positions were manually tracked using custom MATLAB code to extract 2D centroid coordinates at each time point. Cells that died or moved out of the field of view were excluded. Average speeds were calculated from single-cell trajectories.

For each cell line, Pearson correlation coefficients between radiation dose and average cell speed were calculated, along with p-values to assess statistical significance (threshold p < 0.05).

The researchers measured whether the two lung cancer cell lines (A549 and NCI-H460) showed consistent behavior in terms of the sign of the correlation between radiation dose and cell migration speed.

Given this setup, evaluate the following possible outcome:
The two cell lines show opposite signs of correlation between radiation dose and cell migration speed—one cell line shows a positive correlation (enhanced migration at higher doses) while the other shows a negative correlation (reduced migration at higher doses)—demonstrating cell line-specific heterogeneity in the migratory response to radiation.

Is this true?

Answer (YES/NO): YES